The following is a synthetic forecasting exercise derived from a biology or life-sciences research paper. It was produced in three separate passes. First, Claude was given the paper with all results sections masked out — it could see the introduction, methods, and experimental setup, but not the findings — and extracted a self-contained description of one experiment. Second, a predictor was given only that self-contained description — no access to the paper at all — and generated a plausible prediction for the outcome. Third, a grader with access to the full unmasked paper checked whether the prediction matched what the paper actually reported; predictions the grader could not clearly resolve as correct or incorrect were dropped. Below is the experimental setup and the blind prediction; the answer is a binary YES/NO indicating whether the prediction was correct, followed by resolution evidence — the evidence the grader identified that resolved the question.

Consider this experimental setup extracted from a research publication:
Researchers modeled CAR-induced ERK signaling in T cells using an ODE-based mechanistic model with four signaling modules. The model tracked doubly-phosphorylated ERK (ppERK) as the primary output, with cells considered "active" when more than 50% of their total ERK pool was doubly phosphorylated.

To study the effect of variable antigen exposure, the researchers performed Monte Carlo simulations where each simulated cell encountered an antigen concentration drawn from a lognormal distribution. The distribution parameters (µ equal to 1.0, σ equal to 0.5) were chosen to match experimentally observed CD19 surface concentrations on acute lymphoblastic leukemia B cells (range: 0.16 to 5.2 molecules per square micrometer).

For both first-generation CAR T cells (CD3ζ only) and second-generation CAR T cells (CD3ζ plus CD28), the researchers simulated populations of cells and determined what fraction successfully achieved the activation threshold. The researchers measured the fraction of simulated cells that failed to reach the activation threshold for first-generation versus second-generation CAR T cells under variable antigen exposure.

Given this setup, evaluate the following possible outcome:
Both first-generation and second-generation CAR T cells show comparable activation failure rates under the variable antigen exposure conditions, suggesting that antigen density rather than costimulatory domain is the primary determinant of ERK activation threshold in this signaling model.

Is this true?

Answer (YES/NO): NO